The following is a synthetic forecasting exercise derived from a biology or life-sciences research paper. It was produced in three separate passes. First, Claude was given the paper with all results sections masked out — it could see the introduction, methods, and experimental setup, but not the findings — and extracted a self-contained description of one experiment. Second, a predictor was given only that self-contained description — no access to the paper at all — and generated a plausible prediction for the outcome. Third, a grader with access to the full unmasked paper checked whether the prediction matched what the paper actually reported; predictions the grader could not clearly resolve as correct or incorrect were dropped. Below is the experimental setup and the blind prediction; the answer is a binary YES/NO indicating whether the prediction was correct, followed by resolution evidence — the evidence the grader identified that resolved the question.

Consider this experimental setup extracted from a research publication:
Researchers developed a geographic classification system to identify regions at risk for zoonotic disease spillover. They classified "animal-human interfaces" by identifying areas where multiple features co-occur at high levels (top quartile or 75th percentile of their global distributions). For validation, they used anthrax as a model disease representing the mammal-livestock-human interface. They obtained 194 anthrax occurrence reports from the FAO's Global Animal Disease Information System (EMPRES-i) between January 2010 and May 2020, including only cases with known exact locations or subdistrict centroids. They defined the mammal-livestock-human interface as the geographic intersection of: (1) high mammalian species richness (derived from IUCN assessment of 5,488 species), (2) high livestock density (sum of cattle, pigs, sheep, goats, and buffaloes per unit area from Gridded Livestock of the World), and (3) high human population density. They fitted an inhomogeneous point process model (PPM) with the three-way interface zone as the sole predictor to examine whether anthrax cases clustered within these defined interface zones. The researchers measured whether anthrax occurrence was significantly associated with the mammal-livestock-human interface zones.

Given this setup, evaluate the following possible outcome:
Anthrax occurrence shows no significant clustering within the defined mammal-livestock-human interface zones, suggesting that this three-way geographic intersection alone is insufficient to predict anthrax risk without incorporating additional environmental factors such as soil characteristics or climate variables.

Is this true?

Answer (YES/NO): NO